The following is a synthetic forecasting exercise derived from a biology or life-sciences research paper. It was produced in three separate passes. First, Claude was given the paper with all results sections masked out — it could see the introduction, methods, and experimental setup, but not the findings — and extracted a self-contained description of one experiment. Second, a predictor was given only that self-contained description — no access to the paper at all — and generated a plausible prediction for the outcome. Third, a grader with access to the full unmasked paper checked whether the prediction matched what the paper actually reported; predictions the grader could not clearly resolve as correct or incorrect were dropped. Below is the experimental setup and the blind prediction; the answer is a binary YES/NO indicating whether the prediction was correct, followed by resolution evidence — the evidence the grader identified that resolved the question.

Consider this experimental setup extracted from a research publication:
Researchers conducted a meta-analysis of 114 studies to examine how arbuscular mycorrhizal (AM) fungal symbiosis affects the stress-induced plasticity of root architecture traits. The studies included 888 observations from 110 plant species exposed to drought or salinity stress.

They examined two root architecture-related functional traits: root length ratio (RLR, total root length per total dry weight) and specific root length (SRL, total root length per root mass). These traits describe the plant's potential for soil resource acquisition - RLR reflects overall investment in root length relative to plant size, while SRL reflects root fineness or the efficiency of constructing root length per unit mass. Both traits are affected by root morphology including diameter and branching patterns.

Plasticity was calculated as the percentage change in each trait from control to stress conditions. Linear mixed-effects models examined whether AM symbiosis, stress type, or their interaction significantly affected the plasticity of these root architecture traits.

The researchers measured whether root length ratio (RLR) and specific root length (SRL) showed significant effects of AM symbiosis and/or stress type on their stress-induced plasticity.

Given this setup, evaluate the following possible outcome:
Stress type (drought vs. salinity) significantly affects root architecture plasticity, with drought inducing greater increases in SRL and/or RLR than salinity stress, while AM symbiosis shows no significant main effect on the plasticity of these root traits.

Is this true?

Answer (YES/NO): NO